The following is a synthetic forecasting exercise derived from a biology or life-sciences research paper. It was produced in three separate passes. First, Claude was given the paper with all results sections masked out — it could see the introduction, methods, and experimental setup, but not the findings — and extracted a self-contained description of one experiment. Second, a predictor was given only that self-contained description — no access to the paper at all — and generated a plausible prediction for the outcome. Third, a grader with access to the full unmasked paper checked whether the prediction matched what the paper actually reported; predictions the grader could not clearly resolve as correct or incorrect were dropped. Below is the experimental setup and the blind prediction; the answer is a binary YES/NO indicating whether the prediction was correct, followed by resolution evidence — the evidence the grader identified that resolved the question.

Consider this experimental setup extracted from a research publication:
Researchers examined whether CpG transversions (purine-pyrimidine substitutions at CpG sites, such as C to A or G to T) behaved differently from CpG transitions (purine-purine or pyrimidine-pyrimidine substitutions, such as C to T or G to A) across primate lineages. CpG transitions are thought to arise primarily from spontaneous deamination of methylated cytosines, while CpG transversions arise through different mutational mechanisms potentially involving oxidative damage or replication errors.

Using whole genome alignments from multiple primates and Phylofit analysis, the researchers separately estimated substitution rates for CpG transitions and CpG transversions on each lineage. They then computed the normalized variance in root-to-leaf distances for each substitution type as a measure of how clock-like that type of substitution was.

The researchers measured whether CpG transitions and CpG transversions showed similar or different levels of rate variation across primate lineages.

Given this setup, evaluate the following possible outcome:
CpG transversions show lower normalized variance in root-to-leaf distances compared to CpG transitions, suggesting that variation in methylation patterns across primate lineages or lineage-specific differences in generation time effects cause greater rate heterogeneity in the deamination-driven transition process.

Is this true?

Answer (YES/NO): NO